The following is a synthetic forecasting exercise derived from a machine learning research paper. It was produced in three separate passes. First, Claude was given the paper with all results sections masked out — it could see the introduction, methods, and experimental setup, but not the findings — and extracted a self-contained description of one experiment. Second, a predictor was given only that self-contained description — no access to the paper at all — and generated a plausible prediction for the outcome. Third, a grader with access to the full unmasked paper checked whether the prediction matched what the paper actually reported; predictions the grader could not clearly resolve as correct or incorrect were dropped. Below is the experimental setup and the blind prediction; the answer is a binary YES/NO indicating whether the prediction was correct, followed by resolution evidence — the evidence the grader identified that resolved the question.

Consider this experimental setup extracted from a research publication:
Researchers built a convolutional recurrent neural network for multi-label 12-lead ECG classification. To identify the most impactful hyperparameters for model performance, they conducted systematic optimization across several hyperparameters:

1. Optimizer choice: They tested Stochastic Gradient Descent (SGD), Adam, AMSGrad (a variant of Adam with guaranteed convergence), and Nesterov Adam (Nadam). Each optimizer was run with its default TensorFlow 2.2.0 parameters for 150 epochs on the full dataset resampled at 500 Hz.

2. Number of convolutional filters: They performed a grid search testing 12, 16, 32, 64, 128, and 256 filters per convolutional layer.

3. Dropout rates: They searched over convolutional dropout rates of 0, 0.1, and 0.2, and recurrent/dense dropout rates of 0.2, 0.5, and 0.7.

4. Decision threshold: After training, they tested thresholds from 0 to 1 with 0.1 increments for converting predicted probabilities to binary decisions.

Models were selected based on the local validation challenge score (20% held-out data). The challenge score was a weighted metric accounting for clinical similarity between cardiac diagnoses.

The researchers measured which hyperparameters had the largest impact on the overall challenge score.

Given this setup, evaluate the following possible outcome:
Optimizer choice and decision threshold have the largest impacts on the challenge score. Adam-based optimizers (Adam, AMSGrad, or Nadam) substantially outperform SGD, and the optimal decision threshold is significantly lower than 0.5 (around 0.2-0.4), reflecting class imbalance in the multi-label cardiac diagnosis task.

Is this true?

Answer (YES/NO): NO